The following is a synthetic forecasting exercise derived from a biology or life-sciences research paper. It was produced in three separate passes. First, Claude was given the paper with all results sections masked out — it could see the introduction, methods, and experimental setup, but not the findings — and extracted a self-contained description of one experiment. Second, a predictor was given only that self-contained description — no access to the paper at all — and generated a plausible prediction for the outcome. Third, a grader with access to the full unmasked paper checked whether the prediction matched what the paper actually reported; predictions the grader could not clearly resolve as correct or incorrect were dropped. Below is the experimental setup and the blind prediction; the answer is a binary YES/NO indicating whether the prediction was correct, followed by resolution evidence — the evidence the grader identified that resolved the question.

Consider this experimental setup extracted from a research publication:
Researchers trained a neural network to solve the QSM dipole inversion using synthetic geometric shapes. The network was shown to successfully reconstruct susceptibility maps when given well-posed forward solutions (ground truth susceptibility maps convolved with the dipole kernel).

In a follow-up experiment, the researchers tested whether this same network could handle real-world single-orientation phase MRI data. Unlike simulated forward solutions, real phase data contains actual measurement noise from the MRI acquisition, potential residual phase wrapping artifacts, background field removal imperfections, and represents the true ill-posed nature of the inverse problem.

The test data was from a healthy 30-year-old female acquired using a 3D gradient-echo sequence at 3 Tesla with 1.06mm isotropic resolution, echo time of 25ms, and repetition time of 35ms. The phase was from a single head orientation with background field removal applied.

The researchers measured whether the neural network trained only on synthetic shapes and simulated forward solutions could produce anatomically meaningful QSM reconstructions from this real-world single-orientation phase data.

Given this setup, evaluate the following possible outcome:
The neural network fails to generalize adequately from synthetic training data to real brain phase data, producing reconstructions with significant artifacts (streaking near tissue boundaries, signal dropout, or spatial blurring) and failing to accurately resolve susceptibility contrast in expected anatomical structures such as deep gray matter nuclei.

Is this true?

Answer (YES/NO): NO